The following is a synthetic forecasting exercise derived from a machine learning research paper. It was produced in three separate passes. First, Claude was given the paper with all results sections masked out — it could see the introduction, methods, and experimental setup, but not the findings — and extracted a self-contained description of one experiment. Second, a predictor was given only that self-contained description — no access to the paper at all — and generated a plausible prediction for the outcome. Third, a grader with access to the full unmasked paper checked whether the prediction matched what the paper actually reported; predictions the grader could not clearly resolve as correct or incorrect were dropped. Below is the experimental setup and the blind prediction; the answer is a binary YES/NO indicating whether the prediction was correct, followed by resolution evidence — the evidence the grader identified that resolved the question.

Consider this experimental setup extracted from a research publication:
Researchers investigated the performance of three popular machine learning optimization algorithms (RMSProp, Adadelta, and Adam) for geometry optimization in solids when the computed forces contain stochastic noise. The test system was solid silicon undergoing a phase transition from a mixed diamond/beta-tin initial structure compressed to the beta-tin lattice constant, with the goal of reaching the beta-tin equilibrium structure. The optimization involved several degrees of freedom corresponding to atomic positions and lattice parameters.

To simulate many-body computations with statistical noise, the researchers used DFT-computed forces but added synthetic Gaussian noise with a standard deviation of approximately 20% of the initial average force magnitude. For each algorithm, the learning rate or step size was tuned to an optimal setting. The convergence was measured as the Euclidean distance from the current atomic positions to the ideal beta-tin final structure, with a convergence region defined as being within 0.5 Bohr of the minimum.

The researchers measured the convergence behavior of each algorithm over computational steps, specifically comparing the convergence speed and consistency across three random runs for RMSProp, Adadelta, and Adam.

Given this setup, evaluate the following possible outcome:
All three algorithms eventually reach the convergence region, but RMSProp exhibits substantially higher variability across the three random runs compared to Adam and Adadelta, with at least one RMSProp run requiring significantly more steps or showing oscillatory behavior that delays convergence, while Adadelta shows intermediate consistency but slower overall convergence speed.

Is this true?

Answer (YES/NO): NO